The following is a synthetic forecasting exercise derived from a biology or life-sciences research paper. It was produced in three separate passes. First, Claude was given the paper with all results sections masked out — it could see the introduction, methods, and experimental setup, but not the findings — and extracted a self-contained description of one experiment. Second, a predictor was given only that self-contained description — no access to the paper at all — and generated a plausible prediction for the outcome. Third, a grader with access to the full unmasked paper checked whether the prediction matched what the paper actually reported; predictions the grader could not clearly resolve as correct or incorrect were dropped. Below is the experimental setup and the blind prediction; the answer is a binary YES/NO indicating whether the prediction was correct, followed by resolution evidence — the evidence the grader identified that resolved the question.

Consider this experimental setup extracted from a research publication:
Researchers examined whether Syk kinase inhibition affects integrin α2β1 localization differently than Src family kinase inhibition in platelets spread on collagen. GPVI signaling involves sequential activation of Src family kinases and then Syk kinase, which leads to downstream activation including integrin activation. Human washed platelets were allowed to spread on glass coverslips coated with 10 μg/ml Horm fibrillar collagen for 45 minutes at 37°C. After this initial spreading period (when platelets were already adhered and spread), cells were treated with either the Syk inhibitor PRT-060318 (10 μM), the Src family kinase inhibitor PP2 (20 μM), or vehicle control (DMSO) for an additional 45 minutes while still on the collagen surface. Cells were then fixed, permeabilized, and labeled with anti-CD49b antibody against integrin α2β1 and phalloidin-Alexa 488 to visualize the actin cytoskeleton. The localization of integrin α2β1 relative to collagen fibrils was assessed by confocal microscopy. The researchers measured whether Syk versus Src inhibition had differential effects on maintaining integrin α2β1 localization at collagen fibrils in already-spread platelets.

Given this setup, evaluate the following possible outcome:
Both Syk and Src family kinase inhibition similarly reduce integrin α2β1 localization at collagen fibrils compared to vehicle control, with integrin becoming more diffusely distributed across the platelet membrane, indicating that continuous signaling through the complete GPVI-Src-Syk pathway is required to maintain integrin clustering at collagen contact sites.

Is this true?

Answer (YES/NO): NO